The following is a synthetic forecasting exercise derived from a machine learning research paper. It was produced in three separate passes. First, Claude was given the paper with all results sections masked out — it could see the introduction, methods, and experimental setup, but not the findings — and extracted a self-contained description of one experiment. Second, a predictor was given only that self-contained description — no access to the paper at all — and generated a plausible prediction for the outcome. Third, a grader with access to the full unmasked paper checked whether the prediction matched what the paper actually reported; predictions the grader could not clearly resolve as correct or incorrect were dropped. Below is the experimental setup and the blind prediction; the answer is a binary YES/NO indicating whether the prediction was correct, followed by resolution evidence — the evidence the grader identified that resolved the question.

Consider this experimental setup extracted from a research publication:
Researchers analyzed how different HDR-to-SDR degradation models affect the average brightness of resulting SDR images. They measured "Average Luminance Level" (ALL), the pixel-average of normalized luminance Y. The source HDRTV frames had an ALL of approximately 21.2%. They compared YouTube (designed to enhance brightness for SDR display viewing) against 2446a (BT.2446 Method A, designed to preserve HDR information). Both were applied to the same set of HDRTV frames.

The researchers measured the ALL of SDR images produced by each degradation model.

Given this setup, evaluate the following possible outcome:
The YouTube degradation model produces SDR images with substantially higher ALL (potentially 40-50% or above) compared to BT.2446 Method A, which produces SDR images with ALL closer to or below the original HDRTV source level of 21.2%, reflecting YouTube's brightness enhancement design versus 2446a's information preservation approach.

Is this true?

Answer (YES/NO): NO